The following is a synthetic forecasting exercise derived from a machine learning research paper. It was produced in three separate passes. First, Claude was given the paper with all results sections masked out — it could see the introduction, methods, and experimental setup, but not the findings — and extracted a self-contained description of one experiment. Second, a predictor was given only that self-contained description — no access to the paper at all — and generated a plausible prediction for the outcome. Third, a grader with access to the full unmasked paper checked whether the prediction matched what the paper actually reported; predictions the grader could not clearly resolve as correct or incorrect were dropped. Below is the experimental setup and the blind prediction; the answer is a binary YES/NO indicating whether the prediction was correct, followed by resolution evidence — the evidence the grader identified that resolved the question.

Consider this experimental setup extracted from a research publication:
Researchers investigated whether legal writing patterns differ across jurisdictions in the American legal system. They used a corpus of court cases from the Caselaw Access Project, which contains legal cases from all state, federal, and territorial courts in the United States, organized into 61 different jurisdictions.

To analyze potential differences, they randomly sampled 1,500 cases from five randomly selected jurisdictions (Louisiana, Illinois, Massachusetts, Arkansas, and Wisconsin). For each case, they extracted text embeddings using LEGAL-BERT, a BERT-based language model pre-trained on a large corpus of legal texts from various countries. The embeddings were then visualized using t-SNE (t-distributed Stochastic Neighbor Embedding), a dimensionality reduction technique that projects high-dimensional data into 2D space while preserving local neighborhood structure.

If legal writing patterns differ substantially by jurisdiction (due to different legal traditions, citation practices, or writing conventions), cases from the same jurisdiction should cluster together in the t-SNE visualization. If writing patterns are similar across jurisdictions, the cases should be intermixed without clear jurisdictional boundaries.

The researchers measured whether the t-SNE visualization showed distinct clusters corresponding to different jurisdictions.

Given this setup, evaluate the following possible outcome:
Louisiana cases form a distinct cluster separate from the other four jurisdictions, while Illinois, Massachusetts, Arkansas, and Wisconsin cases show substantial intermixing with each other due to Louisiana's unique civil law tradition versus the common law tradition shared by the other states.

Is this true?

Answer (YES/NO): NO